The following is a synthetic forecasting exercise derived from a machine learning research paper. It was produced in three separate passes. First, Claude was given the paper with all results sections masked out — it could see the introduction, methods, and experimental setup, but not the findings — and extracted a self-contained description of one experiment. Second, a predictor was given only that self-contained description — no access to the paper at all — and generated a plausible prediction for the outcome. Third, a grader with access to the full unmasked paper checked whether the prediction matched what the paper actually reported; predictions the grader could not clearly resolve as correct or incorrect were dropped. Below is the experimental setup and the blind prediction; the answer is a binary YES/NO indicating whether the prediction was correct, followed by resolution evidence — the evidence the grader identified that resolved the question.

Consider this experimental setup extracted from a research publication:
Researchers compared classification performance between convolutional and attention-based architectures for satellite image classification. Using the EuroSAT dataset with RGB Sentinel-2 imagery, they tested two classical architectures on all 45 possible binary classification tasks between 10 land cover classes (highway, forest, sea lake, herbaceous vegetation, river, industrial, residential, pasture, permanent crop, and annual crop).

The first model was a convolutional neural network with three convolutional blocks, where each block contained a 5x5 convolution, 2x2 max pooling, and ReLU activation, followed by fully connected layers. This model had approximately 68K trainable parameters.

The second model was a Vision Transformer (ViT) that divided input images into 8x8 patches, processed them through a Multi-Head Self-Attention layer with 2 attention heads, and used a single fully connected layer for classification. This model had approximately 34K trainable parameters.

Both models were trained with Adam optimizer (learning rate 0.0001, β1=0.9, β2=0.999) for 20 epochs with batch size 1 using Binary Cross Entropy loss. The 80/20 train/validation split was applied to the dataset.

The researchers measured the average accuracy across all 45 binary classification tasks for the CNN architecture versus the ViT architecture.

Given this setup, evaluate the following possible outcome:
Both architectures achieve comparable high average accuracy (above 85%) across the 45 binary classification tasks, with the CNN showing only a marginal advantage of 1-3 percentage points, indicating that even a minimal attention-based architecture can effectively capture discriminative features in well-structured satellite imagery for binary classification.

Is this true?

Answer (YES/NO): NO